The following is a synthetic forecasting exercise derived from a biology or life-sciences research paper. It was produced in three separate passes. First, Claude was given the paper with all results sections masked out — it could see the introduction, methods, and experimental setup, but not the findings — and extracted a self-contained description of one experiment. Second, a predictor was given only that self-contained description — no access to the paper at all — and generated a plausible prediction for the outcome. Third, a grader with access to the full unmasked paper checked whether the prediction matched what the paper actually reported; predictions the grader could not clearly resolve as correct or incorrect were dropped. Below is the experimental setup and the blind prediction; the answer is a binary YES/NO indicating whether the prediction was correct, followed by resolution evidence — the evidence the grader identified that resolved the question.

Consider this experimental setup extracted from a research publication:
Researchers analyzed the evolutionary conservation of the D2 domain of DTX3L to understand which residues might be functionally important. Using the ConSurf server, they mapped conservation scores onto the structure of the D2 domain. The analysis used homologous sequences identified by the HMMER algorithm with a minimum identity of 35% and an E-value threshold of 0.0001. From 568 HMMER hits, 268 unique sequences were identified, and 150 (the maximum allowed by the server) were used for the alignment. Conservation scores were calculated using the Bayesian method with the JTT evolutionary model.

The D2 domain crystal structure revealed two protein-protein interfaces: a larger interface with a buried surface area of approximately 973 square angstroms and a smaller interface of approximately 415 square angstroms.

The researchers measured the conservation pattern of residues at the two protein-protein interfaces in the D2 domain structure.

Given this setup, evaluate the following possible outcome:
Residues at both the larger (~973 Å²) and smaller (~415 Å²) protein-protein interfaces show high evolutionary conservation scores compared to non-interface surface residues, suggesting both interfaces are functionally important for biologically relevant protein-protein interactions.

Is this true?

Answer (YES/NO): NO